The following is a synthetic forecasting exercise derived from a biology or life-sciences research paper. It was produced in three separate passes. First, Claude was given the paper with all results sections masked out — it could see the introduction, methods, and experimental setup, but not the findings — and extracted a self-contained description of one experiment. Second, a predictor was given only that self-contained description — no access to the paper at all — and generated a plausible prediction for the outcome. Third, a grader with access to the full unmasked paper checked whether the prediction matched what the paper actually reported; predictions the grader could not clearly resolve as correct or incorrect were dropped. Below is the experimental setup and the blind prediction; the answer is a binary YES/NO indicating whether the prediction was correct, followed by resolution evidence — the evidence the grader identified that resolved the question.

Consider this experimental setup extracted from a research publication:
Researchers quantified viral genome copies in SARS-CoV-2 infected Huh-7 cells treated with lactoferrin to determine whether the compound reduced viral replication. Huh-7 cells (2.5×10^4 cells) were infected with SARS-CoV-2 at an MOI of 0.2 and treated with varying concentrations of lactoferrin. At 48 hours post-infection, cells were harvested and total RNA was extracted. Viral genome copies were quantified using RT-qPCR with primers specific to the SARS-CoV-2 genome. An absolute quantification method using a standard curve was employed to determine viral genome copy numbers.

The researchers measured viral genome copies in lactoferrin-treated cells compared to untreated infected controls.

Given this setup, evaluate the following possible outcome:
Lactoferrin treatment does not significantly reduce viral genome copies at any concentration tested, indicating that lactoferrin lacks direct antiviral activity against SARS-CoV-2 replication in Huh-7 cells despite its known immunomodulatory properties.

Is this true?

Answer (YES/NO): NO